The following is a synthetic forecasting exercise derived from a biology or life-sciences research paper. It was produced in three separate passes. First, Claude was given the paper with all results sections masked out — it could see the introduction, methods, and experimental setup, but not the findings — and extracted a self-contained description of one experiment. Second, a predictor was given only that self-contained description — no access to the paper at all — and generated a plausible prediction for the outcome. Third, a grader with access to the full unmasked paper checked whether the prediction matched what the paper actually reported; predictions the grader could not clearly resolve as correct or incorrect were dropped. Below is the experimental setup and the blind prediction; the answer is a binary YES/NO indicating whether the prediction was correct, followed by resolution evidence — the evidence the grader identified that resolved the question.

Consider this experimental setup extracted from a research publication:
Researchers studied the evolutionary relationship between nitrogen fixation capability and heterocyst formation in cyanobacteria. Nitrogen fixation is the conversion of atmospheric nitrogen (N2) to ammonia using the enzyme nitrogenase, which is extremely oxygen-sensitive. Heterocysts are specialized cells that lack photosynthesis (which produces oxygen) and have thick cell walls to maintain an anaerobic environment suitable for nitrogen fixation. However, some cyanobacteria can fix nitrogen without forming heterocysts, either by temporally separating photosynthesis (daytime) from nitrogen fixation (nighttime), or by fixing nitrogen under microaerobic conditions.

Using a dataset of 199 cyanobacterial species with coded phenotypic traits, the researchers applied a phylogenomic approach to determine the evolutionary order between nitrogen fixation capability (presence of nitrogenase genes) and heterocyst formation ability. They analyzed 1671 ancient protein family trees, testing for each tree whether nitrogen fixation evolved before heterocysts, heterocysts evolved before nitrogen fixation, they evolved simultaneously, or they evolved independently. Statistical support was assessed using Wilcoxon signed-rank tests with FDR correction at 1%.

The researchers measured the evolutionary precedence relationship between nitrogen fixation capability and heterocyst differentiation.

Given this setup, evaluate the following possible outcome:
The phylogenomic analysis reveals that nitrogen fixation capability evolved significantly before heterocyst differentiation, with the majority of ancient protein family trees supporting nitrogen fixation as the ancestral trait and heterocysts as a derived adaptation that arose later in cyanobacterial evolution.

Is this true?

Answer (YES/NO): YES